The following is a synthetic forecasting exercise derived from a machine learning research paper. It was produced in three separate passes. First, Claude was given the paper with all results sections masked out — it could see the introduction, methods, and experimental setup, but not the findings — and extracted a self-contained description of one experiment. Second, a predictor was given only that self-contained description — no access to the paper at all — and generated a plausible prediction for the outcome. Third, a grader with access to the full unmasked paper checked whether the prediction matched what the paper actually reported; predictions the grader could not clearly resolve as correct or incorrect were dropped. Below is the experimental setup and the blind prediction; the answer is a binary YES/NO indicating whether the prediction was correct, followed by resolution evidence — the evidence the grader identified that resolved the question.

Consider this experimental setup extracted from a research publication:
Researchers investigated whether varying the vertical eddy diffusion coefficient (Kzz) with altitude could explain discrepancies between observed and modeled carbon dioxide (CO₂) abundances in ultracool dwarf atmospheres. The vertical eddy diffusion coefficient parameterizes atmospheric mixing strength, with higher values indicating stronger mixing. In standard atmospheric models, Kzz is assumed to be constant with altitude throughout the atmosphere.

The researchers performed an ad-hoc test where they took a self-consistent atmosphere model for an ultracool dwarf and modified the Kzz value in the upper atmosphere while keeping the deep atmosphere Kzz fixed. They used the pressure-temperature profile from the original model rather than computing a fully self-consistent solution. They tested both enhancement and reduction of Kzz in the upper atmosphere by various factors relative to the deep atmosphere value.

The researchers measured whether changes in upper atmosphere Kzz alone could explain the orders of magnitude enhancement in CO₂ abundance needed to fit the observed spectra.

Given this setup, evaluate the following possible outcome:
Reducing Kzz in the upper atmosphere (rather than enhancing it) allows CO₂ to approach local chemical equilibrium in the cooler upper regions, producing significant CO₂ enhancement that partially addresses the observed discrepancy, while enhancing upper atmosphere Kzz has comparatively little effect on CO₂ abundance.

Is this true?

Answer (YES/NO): NO